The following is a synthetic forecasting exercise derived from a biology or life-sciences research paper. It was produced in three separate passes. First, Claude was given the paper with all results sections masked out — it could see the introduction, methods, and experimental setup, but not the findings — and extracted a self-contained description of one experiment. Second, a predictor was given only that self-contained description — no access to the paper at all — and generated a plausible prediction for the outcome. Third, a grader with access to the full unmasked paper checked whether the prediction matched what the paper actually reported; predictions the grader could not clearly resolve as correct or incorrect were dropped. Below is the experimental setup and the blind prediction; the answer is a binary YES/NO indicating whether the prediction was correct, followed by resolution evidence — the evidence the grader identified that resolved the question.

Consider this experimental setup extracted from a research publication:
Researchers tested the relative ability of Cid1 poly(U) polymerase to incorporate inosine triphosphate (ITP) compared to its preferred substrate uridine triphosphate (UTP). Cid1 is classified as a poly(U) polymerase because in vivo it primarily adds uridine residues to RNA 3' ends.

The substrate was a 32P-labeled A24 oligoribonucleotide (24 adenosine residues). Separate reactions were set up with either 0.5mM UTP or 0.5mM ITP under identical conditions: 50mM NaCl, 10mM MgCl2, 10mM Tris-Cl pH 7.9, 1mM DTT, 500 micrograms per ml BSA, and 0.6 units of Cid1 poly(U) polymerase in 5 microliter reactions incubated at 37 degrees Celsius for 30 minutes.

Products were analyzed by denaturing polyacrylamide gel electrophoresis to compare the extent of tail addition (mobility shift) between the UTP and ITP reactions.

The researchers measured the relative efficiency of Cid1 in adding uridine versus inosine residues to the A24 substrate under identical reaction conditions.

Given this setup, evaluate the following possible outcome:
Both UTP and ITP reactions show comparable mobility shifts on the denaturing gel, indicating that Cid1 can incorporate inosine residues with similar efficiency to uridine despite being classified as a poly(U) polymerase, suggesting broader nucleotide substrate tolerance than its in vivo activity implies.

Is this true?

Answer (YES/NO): YES